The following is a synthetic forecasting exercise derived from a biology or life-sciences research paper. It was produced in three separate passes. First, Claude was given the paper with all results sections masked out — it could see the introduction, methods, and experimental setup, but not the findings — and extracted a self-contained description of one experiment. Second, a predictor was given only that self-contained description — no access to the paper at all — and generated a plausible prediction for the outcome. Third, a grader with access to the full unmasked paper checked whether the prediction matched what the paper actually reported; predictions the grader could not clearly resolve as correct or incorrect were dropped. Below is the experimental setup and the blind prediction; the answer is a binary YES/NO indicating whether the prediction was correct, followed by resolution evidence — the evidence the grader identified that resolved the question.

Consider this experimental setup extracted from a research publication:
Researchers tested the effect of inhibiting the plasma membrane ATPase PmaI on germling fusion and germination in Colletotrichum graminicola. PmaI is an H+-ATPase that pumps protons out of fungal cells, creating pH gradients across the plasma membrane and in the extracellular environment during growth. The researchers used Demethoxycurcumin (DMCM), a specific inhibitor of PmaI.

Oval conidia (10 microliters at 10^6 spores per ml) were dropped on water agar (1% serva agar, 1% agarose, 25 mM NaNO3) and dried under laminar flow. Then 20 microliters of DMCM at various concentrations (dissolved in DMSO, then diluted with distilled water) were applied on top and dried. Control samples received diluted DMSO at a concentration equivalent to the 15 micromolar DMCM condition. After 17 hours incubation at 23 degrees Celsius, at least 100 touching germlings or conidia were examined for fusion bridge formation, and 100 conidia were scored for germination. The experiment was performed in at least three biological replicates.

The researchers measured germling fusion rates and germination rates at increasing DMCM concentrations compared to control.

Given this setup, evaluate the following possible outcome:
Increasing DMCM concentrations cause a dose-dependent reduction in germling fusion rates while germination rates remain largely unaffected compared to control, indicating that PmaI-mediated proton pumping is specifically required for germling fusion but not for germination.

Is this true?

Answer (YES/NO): NO